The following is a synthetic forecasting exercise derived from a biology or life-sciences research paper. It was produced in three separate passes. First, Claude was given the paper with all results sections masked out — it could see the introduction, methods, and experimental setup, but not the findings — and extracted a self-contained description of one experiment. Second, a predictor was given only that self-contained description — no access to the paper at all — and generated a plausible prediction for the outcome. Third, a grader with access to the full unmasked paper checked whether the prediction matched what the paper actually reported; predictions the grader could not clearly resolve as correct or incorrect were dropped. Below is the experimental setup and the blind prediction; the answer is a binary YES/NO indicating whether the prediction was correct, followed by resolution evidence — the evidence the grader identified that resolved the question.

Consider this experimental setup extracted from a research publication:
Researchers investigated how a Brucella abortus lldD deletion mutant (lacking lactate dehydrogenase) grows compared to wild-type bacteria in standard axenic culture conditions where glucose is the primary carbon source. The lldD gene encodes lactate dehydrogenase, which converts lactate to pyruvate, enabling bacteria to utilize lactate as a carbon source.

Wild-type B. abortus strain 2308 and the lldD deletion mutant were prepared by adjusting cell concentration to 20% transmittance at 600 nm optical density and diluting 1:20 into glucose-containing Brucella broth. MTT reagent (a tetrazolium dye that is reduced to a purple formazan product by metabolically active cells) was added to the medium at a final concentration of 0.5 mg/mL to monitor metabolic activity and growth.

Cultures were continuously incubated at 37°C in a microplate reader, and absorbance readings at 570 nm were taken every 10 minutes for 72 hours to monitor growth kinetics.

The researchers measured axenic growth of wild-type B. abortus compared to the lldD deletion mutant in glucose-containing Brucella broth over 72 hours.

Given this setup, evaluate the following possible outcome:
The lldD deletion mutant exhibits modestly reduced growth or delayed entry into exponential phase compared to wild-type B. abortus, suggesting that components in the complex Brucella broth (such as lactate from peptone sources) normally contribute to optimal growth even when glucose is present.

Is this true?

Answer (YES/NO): NO